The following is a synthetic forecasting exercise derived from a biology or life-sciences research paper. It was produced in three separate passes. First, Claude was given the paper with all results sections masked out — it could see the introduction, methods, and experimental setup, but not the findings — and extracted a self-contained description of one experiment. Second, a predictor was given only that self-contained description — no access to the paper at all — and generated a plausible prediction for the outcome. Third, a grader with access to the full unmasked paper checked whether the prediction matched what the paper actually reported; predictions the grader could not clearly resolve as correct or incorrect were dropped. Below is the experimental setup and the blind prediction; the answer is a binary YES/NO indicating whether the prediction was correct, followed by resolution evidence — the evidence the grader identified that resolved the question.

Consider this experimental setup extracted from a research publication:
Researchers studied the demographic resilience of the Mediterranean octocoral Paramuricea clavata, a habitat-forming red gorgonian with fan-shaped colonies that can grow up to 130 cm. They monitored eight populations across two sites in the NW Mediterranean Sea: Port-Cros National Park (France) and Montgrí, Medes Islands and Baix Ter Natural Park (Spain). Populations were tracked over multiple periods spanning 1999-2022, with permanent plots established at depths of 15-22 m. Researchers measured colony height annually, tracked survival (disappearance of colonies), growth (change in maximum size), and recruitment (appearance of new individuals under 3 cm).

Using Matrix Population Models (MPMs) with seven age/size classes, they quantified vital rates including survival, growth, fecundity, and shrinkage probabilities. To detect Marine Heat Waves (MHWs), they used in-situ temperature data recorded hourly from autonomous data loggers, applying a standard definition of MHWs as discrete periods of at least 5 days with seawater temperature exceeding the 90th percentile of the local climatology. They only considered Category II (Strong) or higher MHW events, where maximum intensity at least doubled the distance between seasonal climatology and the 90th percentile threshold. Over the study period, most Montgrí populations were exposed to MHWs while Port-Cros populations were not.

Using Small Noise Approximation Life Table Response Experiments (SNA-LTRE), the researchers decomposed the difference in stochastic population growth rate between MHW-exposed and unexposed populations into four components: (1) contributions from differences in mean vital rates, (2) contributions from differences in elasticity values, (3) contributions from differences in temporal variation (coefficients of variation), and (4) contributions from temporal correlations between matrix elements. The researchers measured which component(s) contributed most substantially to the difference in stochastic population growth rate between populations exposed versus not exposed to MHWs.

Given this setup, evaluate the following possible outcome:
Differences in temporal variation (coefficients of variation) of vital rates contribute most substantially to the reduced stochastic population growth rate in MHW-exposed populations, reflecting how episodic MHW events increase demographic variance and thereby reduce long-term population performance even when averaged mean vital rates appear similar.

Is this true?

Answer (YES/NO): NO